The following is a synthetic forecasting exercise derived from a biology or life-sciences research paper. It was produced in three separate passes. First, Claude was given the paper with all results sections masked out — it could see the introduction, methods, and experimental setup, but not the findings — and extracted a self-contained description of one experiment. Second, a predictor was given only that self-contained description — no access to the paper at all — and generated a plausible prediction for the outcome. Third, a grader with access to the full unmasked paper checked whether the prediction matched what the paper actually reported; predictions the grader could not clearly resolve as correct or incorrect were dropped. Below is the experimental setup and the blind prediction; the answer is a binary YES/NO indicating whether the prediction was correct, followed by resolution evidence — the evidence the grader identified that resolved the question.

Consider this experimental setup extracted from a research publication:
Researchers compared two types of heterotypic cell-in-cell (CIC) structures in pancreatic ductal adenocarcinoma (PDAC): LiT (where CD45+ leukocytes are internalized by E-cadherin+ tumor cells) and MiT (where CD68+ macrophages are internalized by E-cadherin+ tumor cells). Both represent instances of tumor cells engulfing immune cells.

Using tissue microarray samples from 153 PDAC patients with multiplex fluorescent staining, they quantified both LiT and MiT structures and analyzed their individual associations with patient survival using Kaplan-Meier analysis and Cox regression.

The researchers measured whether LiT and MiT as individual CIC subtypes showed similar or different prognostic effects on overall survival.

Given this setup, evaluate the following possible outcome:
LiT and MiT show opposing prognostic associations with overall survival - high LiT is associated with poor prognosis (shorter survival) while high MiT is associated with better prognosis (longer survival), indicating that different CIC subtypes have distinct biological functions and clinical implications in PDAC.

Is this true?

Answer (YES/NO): NO